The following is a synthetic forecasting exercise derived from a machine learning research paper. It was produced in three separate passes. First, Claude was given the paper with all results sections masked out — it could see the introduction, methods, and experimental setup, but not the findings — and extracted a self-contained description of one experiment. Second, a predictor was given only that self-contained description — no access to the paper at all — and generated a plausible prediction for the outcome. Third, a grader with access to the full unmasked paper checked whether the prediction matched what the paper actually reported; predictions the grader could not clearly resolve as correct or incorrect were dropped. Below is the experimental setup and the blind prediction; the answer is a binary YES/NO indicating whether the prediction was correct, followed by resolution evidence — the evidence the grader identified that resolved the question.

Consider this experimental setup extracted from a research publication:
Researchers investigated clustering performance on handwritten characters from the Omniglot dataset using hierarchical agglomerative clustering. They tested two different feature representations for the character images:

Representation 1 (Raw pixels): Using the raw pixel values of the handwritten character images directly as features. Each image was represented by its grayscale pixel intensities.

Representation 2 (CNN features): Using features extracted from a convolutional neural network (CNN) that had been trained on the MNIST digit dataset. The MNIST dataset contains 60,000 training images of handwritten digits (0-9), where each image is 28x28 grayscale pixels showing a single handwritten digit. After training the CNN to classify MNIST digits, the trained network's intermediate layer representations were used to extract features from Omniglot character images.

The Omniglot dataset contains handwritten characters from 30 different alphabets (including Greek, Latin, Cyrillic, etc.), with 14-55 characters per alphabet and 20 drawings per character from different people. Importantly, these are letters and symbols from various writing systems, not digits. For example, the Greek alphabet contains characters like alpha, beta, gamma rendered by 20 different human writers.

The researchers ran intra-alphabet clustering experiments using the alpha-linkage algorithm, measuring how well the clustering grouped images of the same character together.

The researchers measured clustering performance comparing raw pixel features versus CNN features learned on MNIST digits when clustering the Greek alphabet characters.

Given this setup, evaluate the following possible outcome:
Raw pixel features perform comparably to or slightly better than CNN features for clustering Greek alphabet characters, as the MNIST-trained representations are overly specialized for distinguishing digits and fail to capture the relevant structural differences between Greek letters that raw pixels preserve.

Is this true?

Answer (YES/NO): NO